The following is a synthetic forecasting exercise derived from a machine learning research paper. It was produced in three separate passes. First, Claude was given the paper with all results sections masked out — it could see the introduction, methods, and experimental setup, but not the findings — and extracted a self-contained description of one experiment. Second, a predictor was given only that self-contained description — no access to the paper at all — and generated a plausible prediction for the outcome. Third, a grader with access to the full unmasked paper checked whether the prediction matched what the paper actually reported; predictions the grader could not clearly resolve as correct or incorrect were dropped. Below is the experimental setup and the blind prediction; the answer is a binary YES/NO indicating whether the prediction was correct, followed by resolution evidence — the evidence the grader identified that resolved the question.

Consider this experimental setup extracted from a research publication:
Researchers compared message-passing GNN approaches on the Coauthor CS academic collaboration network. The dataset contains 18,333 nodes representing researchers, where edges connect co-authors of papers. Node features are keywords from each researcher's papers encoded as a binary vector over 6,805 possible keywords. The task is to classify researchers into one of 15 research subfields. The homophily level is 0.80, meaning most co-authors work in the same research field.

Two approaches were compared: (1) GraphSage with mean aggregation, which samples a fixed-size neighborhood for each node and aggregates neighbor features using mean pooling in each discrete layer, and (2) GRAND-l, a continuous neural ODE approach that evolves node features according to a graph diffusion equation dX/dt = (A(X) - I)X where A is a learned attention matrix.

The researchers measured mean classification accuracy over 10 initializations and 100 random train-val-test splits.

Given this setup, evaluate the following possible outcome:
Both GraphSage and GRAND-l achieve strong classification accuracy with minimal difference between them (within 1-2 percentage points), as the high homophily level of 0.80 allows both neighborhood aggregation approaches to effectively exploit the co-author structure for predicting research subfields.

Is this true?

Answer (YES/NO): YES